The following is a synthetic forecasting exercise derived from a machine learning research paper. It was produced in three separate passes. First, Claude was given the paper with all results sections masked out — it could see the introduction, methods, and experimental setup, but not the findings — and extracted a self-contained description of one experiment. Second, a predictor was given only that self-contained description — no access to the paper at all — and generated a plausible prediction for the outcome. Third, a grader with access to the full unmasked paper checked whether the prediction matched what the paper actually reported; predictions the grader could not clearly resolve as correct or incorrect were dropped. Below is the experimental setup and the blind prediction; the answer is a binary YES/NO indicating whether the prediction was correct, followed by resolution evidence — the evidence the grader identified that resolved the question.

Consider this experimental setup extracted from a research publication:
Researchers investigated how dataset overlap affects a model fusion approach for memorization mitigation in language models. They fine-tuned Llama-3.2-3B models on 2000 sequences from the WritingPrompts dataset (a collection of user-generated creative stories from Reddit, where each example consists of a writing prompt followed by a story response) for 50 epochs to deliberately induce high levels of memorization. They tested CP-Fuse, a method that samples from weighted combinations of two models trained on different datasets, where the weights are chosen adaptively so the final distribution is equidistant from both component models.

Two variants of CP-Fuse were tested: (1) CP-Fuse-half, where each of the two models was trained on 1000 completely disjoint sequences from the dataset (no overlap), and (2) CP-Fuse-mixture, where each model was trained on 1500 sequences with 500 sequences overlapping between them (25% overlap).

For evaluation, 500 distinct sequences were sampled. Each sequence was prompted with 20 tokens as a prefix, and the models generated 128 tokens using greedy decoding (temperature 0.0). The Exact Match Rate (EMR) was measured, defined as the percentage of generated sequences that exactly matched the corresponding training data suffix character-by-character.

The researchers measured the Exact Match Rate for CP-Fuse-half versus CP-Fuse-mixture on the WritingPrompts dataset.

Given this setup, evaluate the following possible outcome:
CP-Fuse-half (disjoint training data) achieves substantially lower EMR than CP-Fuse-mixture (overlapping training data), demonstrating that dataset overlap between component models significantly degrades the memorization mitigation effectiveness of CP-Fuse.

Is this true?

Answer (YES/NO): YES